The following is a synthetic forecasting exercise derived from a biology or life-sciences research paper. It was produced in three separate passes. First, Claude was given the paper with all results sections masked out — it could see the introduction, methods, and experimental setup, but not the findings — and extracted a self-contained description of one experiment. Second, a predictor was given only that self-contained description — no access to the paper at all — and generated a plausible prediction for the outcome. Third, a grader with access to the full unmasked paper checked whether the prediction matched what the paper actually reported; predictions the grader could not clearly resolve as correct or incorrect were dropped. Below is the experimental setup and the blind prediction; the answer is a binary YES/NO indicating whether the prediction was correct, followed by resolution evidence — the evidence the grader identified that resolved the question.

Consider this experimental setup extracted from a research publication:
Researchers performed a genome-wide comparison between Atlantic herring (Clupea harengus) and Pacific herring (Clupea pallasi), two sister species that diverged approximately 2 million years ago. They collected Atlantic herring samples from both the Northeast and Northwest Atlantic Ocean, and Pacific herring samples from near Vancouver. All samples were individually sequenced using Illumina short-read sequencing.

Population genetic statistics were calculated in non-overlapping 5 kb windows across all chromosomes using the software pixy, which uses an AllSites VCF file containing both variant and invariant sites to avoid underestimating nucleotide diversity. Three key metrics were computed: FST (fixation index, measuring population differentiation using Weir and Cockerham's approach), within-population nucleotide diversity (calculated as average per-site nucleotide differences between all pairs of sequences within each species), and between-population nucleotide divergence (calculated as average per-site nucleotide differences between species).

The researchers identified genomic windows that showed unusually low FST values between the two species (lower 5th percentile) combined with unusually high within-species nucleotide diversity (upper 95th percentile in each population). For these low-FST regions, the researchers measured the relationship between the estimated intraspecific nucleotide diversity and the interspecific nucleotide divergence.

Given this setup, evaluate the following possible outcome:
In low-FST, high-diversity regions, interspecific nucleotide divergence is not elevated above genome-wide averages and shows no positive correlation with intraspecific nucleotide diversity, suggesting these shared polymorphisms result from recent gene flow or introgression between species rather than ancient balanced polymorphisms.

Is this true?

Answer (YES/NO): NO